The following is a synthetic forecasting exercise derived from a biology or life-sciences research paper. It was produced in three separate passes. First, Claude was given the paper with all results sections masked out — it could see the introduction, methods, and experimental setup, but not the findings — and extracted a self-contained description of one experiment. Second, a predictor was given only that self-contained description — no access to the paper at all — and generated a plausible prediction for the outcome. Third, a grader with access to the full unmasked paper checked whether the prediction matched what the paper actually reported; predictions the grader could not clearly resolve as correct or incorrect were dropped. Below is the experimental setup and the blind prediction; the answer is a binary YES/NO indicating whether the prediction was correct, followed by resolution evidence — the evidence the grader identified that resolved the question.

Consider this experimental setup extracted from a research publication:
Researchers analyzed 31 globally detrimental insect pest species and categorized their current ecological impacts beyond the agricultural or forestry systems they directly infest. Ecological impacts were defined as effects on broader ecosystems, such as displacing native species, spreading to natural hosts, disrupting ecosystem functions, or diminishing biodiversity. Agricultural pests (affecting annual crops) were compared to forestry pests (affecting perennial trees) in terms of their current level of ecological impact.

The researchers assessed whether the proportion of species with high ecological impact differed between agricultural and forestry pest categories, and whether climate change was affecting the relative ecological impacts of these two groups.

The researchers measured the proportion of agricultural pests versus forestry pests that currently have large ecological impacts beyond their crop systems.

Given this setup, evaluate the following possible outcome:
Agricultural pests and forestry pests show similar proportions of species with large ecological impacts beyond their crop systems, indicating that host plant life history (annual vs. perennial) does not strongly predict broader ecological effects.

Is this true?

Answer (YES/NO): NO